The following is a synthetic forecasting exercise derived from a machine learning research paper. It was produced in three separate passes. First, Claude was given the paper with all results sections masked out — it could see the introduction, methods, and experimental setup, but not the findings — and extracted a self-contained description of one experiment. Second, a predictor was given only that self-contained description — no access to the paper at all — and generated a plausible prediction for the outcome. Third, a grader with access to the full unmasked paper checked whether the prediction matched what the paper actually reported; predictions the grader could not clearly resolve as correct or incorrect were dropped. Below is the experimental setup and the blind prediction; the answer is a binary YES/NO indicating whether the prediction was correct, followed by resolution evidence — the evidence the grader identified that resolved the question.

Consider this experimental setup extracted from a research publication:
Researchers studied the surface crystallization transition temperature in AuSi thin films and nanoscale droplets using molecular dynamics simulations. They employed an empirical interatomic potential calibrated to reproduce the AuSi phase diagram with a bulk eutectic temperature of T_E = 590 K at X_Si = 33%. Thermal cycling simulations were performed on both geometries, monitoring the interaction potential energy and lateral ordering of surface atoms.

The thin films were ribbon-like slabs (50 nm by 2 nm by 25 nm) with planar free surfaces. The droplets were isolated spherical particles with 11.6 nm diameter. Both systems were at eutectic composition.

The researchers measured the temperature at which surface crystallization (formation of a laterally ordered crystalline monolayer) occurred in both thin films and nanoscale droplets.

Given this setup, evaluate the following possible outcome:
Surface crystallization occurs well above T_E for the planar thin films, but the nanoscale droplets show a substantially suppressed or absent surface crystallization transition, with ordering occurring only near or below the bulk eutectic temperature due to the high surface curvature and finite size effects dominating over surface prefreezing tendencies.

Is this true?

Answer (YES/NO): NO